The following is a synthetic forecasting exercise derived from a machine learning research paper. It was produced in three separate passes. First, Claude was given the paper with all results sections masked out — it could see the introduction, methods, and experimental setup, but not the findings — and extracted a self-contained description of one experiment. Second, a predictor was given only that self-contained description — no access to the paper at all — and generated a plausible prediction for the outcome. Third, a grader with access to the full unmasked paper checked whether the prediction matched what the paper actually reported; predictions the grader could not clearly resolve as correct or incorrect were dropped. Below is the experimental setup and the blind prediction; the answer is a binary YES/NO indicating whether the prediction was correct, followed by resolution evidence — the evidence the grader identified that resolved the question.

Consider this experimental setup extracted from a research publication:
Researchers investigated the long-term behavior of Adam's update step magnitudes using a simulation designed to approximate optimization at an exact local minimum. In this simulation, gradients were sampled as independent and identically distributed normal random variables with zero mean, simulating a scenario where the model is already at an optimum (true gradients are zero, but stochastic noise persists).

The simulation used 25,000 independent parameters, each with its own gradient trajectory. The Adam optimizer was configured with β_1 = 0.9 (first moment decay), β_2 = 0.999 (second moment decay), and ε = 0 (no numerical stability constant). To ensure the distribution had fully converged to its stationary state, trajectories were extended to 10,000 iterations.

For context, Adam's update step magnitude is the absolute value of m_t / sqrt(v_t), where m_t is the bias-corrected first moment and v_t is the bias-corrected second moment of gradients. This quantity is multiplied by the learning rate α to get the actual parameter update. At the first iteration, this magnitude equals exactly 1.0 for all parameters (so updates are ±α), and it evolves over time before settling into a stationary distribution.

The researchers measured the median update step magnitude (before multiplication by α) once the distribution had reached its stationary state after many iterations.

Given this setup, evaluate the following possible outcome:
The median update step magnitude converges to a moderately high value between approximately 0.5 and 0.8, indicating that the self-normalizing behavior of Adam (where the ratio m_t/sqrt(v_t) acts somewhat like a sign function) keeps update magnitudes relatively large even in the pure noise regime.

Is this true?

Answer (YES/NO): NO